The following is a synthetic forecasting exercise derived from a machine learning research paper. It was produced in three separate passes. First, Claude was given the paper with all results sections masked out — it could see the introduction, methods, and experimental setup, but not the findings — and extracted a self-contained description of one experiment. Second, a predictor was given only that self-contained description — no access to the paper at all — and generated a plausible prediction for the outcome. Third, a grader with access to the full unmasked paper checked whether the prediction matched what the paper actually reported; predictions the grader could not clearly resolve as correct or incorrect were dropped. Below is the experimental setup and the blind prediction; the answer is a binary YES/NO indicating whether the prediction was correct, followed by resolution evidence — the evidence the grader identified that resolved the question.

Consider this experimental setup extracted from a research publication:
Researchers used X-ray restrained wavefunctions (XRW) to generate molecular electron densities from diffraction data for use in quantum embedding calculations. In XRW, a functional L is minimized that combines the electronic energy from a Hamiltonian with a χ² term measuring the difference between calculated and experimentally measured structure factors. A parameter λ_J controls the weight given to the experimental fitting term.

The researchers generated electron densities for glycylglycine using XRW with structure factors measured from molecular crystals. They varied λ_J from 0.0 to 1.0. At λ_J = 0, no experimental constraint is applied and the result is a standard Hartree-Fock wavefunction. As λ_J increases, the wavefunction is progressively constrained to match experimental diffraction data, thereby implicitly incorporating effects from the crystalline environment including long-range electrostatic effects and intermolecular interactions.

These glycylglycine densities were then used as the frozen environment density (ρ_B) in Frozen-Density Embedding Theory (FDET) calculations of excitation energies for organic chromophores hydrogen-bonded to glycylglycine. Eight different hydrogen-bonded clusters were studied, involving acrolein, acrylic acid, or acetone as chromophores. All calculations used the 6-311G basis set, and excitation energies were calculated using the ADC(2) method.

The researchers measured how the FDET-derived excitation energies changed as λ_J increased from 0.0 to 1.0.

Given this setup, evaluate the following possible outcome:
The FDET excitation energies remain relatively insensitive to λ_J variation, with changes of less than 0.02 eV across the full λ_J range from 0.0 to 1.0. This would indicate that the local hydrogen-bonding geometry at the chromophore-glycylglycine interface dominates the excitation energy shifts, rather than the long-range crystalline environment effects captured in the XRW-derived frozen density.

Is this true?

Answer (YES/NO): NO